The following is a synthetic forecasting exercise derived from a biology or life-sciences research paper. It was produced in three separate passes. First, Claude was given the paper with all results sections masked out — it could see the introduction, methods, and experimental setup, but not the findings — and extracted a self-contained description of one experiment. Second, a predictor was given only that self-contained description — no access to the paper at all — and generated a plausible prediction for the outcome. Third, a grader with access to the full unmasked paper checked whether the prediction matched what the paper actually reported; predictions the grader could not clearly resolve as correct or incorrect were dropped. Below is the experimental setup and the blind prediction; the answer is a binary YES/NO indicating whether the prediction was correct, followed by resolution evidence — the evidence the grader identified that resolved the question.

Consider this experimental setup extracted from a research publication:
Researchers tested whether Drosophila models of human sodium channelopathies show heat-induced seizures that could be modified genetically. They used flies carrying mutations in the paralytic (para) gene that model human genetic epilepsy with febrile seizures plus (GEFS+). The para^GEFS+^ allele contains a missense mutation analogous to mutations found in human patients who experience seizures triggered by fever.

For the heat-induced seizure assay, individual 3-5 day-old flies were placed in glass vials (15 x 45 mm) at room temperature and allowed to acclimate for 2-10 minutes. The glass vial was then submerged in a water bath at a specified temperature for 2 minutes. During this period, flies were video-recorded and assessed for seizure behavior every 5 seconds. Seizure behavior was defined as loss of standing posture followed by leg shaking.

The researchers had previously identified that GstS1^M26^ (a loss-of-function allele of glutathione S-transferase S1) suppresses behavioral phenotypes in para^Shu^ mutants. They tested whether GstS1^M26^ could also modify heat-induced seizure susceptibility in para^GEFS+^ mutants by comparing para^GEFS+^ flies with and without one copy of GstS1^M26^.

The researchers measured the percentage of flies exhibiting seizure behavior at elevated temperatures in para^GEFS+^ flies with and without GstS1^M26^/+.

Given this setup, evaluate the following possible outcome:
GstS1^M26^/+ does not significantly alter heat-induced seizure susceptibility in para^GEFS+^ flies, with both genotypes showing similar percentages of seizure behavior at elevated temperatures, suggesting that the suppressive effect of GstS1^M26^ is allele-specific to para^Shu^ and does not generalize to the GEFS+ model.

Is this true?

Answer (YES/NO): NO